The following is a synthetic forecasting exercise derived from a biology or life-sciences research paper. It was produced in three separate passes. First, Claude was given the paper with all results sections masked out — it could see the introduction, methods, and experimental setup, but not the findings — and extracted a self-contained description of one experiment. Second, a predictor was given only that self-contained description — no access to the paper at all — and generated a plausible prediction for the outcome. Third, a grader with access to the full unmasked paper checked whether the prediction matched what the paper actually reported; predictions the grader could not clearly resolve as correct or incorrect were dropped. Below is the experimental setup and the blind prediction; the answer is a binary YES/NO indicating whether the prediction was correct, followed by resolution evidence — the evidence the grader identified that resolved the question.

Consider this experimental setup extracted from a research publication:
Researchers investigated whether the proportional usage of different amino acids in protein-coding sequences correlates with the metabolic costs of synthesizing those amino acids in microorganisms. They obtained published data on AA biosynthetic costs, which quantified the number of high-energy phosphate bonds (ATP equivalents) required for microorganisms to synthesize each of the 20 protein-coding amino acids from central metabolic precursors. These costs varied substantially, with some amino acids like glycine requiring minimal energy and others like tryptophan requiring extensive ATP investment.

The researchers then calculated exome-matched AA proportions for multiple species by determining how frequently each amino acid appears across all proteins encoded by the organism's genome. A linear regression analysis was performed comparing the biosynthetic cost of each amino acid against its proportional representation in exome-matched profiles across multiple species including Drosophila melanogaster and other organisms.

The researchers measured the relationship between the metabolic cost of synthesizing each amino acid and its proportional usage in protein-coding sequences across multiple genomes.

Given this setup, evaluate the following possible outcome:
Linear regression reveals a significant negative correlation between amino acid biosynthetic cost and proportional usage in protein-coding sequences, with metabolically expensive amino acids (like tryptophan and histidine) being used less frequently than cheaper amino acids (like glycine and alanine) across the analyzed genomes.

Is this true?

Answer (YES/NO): YES